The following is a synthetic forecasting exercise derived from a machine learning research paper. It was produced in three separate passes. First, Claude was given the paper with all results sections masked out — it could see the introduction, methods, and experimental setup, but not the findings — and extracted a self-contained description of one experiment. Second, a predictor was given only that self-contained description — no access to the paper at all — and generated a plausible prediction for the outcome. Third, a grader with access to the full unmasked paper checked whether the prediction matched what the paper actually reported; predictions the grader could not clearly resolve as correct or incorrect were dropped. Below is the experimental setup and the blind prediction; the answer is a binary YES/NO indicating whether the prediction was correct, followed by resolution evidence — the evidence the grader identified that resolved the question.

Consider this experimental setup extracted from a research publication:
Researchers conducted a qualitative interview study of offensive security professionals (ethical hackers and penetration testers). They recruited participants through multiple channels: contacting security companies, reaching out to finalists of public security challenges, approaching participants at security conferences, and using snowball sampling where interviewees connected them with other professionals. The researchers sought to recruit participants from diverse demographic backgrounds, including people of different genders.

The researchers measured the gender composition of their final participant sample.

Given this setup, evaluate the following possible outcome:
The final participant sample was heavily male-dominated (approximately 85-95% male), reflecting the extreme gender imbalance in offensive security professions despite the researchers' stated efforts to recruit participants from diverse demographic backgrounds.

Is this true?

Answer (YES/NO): NO